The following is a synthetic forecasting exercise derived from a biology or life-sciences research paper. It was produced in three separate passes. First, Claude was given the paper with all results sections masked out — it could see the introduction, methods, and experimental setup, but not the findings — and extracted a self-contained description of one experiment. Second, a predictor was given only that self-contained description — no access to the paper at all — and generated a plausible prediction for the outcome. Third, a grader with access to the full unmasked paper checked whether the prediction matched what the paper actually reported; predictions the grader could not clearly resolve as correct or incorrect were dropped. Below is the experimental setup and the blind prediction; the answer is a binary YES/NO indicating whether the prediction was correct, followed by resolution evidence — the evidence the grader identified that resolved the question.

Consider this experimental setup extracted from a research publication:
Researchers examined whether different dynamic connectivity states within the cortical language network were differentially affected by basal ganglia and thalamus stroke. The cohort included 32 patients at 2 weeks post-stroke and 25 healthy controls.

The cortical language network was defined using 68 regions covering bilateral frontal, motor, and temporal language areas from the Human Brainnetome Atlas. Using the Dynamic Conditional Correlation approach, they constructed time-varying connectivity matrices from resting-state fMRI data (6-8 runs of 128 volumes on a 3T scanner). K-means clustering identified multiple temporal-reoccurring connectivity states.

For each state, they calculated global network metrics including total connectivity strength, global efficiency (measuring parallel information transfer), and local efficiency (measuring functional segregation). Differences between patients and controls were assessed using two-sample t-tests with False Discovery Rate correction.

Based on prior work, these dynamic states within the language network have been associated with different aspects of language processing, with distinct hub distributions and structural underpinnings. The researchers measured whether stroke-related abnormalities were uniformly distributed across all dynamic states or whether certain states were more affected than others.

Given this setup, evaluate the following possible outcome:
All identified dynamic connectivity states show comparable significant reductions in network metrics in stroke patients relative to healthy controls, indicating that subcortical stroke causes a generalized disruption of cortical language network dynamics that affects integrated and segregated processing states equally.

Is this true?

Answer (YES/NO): NO